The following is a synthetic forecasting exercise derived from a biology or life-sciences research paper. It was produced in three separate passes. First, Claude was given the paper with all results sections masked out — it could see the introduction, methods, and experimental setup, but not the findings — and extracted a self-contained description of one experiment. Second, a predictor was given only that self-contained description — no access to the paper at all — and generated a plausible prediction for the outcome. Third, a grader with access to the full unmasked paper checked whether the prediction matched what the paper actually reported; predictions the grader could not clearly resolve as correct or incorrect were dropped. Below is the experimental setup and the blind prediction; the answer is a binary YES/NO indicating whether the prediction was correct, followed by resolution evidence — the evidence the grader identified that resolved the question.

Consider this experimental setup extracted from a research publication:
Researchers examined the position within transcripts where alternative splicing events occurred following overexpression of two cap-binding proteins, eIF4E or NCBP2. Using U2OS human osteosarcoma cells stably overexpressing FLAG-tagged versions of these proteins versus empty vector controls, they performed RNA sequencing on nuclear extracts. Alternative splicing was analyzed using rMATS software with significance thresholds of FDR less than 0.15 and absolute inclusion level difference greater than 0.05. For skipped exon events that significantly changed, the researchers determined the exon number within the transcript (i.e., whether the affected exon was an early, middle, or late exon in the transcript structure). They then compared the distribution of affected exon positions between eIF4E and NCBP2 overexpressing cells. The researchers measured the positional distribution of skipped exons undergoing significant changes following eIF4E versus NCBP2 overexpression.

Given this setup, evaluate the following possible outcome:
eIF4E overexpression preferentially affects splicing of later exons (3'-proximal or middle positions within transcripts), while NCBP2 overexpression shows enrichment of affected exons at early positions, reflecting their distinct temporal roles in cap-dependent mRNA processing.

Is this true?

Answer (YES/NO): NO